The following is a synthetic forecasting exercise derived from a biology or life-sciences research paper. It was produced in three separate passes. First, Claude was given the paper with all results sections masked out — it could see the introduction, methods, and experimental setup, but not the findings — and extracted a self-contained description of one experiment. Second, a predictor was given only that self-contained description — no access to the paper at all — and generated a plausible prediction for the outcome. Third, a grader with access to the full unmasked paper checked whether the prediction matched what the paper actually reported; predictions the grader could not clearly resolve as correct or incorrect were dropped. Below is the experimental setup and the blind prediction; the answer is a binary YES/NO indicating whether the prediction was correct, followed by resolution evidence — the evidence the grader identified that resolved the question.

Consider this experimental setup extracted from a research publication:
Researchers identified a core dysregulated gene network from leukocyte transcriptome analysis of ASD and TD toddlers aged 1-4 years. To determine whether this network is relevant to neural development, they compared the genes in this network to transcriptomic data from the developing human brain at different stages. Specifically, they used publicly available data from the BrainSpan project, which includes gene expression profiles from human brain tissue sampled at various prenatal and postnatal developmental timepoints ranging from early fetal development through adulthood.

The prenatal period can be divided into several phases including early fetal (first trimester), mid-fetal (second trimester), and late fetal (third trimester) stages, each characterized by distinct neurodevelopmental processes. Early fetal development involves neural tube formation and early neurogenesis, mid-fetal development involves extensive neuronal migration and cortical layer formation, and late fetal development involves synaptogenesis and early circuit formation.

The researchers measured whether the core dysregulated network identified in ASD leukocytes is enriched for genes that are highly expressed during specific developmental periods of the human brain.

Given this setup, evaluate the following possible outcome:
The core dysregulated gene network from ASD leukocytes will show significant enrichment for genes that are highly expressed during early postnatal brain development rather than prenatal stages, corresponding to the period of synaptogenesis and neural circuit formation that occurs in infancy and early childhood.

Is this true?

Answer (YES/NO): NO